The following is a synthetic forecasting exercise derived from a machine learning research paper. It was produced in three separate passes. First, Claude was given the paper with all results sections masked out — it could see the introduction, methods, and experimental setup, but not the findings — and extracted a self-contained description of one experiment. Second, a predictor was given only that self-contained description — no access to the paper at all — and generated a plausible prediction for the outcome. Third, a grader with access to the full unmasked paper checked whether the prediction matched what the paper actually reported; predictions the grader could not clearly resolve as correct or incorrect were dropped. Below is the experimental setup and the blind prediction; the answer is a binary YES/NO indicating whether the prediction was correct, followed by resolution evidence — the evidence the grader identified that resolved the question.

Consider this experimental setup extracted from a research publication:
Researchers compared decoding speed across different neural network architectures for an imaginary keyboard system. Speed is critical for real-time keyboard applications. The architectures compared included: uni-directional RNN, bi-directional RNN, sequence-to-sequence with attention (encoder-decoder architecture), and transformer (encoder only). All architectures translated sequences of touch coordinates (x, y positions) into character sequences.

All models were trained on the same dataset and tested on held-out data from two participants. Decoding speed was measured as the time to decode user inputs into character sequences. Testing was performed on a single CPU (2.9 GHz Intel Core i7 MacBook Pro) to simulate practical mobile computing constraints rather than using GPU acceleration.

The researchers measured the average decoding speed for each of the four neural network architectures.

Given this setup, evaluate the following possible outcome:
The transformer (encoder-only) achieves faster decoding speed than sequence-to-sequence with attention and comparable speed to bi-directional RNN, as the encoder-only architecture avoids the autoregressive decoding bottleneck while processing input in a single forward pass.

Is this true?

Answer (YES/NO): NO